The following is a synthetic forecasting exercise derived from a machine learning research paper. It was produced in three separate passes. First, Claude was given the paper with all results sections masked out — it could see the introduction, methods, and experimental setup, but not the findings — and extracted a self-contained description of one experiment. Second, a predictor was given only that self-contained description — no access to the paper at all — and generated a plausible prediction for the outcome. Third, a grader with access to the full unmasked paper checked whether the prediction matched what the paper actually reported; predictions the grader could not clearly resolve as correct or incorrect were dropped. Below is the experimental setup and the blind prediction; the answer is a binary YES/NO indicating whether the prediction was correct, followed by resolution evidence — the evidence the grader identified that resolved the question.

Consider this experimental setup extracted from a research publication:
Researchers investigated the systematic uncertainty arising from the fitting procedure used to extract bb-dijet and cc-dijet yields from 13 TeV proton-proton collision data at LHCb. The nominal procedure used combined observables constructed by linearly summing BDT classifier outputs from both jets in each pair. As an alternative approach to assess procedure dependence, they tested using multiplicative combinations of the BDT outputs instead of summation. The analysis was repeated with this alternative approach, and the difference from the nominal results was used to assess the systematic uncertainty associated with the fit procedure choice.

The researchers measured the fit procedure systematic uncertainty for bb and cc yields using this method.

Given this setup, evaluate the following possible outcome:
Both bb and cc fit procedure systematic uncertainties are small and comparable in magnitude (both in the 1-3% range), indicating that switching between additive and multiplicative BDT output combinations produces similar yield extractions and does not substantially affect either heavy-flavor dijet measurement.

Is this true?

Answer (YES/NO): NO